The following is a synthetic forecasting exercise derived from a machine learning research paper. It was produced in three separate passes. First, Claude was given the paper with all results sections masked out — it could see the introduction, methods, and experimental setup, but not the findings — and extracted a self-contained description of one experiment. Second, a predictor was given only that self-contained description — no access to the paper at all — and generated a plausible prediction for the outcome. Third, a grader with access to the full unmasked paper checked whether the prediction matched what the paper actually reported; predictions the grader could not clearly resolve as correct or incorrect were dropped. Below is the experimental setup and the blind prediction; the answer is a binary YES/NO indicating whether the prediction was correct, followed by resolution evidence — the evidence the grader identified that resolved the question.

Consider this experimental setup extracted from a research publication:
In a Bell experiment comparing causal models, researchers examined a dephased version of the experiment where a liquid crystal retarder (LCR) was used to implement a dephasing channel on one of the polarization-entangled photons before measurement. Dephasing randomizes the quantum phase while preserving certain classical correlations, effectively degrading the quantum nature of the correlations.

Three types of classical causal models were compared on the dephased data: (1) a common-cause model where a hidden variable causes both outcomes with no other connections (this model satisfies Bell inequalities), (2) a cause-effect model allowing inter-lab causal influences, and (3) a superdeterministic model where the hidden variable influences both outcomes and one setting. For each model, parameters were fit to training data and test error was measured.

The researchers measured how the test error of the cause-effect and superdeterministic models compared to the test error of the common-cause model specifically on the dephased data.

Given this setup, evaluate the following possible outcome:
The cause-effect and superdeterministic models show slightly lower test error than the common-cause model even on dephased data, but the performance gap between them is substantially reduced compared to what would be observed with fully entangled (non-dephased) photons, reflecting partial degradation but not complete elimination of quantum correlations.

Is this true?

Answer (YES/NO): NO